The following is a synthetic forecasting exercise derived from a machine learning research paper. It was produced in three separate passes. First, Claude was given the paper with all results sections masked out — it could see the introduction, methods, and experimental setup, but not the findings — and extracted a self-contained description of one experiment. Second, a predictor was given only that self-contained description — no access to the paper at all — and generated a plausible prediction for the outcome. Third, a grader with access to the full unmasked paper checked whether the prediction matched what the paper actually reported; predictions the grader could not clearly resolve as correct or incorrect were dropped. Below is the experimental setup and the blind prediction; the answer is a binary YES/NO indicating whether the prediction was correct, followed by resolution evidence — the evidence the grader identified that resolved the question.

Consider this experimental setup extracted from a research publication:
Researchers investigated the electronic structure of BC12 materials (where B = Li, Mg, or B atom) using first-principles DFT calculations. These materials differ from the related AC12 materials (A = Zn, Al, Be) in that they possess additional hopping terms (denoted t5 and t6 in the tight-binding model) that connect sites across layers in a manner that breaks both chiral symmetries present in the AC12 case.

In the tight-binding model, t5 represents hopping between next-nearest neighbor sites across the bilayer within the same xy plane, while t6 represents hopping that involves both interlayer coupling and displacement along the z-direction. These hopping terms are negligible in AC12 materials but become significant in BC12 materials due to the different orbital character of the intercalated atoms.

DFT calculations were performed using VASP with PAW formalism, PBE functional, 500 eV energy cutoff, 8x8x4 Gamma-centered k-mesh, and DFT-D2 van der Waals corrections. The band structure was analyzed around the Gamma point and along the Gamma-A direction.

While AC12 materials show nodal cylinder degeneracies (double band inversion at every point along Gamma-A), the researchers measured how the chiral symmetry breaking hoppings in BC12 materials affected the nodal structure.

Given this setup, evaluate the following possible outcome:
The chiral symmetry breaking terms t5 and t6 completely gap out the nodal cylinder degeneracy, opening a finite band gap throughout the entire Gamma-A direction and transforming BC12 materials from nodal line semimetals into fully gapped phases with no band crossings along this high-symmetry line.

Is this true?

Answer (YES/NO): NO